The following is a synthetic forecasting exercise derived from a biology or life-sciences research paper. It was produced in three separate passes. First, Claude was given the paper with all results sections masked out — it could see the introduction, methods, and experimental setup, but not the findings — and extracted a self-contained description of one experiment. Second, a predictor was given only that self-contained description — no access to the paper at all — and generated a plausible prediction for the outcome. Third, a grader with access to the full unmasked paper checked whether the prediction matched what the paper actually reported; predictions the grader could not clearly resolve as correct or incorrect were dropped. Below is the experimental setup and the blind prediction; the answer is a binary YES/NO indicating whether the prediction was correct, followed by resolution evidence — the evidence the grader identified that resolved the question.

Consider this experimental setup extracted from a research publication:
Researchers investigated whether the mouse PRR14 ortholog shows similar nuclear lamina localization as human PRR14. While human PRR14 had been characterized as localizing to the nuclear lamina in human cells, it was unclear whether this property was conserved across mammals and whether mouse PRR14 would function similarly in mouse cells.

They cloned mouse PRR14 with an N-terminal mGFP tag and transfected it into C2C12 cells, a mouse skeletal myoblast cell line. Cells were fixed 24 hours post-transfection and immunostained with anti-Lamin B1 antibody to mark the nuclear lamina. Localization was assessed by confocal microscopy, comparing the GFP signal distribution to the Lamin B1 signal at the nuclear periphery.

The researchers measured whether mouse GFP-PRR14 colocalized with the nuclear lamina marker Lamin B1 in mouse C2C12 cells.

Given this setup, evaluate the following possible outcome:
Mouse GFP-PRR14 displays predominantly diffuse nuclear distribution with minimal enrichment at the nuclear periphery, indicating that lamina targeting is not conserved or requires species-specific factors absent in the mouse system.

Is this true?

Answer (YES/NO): NO